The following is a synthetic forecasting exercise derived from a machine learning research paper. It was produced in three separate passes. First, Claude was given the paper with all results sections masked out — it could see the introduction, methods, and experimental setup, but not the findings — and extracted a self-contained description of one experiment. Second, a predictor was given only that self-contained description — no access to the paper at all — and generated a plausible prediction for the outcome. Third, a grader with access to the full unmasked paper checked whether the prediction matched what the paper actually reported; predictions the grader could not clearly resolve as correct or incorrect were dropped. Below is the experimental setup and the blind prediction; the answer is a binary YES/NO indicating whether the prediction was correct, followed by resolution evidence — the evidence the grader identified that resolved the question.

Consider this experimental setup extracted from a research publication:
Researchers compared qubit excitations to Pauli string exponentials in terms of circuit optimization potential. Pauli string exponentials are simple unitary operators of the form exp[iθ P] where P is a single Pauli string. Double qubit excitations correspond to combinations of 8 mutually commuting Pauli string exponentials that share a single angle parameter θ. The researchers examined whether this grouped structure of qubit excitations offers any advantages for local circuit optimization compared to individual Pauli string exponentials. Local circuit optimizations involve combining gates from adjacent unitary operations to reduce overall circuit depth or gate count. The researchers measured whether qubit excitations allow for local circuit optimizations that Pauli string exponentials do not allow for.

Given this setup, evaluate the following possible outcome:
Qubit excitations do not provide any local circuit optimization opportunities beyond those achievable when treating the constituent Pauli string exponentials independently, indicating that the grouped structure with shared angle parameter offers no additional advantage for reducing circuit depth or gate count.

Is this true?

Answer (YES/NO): NO